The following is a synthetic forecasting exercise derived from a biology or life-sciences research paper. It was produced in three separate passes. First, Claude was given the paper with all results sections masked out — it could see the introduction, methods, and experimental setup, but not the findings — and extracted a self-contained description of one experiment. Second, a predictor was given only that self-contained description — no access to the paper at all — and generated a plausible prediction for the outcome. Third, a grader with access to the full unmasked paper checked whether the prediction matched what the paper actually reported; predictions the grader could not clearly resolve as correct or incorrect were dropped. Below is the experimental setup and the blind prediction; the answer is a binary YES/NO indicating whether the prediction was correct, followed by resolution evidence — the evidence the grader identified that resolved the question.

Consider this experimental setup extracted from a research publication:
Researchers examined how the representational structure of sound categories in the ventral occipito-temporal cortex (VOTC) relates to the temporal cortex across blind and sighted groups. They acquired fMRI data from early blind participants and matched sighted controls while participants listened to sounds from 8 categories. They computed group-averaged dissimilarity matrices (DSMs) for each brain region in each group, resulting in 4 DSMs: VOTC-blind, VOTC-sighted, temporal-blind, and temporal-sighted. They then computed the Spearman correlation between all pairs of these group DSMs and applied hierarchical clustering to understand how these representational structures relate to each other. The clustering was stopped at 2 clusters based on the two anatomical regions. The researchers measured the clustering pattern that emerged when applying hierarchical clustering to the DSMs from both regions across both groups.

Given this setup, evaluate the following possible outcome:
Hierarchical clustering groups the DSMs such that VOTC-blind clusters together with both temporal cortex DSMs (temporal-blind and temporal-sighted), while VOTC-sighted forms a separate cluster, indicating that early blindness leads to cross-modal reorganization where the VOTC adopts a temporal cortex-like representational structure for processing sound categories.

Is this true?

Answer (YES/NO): YES